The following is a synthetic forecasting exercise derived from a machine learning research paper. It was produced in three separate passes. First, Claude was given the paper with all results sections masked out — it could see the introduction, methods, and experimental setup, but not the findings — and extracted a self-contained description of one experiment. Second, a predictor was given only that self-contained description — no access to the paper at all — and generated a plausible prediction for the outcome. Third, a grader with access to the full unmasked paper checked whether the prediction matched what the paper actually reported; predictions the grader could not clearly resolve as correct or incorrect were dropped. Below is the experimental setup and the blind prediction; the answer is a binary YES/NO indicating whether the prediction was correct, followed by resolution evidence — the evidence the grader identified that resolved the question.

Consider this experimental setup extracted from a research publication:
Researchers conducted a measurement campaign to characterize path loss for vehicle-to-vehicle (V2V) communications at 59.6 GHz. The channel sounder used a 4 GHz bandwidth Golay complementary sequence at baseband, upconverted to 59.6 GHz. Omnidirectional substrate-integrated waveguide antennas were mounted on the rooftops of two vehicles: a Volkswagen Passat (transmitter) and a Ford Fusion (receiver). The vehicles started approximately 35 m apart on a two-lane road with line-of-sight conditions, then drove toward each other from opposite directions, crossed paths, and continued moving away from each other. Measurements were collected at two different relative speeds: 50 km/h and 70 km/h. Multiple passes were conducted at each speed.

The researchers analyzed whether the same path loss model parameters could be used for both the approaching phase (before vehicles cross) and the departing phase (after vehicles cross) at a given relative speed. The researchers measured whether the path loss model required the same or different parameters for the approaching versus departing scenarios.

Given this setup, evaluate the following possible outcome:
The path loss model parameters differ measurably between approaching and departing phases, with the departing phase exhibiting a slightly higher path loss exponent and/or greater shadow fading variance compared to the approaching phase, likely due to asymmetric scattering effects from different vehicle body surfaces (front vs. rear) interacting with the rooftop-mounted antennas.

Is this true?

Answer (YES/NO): NO